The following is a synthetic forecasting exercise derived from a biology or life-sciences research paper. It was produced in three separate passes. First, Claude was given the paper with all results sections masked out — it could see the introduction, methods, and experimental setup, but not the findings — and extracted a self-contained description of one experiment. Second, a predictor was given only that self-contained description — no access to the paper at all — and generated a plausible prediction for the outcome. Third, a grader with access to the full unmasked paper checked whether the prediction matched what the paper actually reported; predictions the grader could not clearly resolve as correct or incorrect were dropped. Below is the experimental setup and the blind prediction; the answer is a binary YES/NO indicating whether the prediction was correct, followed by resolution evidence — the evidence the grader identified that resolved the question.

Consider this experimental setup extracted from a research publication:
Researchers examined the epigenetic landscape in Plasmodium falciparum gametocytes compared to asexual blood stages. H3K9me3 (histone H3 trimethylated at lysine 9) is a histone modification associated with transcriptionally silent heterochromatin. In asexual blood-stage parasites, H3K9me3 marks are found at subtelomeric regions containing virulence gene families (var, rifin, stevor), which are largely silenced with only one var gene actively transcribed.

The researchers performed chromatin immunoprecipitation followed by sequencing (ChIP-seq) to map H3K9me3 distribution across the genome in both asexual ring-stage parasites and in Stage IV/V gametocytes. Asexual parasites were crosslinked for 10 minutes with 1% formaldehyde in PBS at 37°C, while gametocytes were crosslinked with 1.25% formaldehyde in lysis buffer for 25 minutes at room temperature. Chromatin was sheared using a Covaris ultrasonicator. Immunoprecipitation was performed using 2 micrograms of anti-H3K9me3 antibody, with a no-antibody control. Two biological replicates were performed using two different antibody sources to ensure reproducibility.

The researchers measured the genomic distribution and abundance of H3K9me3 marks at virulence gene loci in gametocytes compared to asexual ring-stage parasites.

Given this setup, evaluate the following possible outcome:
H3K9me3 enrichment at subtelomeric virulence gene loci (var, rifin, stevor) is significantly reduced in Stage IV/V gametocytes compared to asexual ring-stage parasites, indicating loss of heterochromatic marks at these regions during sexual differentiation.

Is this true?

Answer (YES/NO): NO